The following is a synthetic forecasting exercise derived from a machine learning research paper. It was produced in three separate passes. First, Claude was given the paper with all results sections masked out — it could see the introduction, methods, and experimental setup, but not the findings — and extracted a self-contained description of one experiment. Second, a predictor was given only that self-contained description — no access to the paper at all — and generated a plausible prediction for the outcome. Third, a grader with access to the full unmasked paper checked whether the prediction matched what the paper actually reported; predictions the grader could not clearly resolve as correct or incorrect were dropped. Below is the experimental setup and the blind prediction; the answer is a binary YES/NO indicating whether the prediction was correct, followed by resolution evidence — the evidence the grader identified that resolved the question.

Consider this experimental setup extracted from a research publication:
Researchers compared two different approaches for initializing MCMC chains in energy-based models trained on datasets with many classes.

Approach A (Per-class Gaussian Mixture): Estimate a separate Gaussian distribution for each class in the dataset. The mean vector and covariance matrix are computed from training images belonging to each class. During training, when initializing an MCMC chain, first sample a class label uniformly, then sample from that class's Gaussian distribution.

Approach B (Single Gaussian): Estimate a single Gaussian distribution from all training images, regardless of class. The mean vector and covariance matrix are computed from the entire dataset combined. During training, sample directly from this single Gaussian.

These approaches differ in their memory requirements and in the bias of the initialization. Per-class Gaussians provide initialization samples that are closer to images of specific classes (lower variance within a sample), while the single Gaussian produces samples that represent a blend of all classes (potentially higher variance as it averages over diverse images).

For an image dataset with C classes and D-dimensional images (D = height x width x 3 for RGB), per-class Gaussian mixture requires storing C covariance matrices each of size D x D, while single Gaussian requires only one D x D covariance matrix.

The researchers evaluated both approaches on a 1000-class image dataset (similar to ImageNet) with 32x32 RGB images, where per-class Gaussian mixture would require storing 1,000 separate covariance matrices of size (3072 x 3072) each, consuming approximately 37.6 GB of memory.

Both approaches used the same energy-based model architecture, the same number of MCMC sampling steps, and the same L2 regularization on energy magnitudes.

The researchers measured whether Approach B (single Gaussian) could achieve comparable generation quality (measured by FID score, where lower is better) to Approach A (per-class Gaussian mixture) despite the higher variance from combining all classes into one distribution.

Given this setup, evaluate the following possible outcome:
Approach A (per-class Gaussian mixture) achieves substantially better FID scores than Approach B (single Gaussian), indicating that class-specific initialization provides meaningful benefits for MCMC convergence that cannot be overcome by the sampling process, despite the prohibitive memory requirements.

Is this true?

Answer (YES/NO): NO